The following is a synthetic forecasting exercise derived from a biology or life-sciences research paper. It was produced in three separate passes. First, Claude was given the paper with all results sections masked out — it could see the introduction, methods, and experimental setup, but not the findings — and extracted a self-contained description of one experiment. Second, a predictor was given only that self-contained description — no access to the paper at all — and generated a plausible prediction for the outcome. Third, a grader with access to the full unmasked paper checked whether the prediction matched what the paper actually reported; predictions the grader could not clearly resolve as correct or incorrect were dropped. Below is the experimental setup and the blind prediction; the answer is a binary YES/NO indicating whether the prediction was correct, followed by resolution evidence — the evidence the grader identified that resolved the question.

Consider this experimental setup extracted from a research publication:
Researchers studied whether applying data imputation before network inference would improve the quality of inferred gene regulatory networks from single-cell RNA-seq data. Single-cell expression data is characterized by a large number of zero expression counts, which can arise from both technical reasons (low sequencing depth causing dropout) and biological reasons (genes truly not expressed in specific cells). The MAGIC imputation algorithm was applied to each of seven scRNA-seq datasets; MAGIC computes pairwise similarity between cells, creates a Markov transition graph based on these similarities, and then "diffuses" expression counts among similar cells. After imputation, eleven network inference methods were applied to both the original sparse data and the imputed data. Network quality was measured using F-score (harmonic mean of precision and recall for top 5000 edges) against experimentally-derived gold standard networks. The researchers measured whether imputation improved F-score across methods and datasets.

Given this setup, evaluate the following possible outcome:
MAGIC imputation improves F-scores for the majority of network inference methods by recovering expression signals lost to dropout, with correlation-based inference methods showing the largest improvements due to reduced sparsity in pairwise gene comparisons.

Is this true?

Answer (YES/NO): NO